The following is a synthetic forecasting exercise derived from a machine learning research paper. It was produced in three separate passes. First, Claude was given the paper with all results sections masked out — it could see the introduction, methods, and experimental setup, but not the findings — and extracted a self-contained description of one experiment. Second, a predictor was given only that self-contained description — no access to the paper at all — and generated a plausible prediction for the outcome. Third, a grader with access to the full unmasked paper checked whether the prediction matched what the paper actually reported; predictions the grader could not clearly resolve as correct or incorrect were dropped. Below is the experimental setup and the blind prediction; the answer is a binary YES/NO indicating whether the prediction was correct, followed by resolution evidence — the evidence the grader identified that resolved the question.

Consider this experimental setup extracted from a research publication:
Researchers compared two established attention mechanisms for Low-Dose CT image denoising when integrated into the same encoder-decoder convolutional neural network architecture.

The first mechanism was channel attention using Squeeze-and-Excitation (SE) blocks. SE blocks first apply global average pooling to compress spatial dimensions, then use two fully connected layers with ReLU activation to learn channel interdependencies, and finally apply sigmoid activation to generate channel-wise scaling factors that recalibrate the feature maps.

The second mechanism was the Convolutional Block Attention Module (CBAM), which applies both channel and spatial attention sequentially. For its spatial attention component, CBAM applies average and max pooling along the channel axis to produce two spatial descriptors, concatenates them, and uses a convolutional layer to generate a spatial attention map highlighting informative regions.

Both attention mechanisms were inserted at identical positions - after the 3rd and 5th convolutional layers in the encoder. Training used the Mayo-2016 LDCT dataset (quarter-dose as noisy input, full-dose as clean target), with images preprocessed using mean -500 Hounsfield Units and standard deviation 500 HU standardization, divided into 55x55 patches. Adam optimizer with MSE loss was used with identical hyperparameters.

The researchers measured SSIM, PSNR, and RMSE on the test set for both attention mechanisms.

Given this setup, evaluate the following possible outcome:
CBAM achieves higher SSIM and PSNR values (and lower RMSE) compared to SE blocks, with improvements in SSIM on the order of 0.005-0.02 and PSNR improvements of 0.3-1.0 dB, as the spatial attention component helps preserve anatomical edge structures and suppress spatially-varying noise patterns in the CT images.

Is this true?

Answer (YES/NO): NO